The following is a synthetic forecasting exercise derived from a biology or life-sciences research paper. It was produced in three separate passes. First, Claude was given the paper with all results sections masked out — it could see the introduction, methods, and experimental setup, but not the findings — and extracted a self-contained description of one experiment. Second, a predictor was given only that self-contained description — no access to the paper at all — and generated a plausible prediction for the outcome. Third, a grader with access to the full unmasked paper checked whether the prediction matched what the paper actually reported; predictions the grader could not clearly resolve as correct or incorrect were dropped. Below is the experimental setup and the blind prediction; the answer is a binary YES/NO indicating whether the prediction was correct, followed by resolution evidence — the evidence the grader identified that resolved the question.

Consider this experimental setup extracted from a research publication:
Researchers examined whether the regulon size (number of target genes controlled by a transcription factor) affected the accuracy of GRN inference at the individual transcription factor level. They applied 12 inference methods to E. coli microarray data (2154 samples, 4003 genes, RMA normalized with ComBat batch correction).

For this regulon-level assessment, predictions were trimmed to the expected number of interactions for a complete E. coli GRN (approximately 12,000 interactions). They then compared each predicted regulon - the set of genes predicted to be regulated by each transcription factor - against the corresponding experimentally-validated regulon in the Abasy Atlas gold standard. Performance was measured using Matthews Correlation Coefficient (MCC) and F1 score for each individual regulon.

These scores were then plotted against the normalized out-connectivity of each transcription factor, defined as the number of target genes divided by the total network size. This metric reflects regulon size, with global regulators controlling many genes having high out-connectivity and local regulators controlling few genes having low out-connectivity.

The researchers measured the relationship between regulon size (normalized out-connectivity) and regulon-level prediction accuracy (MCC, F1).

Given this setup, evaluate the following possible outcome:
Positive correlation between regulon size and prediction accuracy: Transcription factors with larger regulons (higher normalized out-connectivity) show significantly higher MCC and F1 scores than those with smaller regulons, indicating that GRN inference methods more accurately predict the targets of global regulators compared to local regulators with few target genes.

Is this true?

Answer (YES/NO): NO